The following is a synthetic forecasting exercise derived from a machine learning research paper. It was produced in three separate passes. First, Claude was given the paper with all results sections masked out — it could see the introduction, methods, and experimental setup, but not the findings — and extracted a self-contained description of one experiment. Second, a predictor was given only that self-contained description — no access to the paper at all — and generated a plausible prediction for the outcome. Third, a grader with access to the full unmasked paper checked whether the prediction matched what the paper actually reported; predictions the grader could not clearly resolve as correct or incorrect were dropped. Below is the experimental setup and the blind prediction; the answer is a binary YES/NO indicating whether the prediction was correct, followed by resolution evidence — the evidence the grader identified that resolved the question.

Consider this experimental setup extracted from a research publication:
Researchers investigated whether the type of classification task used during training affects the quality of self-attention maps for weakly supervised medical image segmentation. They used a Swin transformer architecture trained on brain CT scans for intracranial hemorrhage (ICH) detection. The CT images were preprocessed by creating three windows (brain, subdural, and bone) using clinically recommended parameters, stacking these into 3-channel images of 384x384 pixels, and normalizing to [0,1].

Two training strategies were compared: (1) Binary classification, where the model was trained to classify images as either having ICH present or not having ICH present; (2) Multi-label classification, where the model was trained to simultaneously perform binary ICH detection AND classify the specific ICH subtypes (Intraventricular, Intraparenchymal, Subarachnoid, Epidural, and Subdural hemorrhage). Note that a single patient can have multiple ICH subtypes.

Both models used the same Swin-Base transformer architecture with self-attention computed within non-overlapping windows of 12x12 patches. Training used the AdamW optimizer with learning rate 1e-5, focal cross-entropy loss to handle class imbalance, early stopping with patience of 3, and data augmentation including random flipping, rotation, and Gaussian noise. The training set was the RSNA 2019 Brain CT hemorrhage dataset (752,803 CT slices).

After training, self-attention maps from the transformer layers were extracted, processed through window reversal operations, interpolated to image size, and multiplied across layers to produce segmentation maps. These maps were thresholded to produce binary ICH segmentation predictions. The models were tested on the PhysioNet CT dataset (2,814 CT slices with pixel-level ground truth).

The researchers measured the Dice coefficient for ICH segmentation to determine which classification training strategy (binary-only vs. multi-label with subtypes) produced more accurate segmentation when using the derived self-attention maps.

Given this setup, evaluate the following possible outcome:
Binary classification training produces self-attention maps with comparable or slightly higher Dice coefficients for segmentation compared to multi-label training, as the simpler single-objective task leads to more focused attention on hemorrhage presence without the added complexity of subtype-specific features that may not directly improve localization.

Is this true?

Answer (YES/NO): NO